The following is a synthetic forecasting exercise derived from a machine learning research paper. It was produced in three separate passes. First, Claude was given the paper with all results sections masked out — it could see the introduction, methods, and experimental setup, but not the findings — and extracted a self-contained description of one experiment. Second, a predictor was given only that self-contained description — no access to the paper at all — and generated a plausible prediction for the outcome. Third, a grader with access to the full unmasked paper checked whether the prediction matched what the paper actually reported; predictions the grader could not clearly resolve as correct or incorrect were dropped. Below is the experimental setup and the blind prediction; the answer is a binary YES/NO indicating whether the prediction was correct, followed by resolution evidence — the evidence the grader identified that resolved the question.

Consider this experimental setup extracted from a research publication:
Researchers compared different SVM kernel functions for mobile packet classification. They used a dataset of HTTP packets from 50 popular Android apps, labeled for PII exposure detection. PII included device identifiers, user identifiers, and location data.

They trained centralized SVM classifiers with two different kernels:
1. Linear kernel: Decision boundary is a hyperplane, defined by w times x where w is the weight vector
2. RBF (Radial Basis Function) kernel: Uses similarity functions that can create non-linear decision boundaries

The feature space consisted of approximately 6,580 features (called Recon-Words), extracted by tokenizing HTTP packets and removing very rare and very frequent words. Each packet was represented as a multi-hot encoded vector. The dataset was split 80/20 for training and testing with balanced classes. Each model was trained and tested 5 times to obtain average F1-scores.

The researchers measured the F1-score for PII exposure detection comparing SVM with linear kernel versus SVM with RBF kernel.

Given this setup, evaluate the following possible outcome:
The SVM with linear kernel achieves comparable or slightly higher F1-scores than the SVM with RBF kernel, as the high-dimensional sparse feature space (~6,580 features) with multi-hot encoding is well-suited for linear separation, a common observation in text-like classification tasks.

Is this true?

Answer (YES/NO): NO